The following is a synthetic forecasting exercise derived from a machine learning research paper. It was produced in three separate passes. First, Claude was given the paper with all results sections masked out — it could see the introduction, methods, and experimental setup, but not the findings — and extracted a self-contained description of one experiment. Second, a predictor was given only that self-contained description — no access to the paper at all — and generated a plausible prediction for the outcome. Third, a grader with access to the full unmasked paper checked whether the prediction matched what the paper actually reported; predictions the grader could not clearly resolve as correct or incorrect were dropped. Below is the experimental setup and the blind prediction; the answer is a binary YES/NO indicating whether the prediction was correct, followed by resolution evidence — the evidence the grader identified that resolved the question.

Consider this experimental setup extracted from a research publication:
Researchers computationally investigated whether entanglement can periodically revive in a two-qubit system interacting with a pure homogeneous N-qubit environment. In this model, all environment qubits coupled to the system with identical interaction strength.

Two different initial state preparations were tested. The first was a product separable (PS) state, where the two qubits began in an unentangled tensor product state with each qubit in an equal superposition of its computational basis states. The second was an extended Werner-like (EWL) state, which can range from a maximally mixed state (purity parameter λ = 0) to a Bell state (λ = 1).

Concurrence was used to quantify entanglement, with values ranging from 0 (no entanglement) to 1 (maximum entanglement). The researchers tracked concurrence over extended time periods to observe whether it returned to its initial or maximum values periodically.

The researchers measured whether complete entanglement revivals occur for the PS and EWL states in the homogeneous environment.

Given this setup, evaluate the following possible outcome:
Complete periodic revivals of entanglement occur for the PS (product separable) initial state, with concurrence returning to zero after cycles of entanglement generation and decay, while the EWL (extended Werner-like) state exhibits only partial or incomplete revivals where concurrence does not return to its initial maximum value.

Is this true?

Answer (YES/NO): NO